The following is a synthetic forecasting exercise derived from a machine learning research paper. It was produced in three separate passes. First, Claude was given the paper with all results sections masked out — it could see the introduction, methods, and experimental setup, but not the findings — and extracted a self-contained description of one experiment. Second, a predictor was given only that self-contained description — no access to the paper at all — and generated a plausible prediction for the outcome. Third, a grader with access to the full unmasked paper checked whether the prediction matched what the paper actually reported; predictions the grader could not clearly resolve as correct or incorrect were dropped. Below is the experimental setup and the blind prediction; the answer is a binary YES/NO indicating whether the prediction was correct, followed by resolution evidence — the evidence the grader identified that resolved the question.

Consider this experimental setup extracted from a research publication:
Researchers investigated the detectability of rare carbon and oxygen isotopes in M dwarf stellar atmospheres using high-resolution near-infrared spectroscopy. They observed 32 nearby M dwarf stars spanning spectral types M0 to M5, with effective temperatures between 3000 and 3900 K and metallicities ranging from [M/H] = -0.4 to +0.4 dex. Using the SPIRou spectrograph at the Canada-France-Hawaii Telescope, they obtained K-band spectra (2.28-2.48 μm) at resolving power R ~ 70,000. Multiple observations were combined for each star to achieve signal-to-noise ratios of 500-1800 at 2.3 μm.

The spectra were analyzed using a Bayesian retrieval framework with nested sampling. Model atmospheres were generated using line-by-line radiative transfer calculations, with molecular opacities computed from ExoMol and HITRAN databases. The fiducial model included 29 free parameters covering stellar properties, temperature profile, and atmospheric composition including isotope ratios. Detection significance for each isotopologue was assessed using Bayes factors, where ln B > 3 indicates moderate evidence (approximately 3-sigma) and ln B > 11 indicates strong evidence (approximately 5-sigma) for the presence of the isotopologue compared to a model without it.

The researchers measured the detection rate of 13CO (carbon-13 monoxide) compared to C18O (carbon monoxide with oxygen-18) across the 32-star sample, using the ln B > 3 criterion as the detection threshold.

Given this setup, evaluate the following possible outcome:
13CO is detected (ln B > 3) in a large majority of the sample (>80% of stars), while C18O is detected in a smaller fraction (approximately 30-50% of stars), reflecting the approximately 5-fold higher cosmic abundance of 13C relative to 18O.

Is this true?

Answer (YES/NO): NO